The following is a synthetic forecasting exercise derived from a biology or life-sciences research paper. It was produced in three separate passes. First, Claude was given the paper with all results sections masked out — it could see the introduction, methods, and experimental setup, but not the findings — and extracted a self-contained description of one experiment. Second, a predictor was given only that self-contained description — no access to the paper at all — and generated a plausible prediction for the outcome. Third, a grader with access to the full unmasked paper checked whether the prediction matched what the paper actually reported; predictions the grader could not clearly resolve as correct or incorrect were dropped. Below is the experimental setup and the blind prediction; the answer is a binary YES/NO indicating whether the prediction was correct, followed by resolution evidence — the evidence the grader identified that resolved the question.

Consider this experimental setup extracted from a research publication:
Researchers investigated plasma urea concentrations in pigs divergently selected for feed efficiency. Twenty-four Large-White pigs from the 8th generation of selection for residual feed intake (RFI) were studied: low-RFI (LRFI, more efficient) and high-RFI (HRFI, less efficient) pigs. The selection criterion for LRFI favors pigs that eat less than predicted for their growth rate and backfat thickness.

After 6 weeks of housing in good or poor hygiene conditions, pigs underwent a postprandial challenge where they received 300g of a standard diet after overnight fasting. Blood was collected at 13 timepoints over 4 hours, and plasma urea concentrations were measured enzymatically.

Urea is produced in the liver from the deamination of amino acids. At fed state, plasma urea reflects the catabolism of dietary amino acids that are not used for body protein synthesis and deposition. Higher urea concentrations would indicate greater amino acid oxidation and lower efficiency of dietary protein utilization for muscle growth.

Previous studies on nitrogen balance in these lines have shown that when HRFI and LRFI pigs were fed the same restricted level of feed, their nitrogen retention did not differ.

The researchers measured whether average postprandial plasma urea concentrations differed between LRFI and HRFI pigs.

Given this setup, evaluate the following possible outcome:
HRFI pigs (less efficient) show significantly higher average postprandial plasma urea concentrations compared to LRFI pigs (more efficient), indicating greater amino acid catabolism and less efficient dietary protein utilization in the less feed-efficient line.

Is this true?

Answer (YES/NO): NO